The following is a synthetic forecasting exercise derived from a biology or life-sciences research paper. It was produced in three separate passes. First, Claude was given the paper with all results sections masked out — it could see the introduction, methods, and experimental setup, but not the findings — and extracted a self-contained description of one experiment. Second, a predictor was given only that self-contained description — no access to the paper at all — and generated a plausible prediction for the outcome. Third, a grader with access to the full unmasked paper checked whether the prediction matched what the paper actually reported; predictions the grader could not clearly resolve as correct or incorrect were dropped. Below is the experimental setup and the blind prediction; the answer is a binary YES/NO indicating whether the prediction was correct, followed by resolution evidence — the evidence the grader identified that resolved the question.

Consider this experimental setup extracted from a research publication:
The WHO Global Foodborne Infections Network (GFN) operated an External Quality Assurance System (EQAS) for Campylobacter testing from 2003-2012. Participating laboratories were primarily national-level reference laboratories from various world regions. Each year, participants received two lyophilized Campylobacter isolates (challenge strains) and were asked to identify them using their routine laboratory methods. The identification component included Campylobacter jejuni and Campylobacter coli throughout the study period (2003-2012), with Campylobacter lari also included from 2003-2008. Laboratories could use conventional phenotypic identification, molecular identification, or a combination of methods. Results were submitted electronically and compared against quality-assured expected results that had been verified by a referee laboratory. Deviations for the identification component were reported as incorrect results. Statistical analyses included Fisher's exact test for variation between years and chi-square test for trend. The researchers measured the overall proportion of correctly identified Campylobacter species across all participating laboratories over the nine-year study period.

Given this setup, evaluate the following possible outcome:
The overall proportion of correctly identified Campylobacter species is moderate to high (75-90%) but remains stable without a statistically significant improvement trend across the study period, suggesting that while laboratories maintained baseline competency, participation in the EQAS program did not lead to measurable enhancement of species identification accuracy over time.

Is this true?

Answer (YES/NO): YES